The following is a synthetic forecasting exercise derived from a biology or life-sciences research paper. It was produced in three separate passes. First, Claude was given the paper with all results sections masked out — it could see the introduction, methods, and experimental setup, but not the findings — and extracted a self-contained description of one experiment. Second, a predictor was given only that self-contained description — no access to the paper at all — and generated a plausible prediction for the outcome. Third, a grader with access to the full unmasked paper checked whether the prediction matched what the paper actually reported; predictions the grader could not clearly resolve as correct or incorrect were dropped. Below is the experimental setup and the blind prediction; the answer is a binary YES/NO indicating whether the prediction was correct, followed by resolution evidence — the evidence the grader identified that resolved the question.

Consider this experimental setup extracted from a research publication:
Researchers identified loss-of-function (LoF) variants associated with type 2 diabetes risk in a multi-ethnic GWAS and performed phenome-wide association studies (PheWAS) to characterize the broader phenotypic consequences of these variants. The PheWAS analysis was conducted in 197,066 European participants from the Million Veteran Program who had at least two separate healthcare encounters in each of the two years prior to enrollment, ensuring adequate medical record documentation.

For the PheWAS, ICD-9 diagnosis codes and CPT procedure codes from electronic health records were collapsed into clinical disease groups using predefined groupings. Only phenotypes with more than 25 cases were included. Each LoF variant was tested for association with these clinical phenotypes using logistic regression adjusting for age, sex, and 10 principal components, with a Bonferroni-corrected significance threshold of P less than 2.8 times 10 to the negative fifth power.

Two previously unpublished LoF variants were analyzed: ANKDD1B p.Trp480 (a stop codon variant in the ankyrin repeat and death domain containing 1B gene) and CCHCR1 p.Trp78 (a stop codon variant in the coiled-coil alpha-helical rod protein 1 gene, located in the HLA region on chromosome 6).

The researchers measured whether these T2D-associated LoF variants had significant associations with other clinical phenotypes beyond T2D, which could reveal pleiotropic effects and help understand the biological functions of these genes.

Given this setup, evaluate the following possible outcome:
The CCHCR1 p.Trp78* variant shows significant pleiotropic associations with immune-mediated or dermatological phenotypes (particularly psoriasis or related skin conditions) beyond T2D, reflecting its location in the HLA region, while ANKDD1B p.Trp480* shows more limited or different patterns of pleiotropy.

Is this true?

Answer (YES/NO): YES